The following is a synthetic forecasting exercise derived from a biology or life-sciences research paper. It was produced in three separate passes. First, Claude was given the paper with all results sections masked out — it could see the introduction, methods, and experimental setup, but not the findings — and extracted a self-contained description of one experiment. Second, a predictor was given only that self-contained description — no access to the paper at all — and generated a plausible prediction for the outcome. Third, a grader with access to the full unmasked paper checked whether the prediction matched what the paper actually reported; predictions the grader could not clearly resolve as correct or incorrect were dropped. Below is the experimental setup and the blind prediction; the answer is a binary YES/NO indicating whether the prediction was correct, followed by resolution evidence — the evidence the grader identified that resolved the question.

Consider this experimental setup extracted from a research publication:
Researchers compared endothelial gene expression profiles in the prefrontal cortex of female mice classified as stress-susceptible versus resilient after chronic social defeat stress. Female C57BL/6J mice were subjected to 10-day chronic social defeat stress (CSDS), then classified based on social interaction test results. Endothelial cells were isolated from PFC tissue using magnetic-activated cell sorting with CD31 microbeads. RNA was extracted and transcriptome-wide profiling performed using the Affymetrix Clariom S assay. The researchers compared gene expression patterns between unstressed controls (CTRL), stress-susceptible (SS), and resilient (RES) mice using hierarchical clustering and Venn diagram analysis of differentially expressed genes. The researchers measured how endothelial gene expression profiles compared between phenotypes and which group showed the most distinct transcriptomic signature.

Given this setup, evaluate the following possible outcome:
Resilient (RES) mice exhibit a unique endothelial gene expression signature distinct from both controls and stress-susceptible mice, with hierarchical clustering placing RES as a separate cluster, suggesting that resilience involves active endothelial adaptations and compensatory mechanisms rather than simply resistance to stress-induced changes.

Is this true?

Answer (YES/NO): YES